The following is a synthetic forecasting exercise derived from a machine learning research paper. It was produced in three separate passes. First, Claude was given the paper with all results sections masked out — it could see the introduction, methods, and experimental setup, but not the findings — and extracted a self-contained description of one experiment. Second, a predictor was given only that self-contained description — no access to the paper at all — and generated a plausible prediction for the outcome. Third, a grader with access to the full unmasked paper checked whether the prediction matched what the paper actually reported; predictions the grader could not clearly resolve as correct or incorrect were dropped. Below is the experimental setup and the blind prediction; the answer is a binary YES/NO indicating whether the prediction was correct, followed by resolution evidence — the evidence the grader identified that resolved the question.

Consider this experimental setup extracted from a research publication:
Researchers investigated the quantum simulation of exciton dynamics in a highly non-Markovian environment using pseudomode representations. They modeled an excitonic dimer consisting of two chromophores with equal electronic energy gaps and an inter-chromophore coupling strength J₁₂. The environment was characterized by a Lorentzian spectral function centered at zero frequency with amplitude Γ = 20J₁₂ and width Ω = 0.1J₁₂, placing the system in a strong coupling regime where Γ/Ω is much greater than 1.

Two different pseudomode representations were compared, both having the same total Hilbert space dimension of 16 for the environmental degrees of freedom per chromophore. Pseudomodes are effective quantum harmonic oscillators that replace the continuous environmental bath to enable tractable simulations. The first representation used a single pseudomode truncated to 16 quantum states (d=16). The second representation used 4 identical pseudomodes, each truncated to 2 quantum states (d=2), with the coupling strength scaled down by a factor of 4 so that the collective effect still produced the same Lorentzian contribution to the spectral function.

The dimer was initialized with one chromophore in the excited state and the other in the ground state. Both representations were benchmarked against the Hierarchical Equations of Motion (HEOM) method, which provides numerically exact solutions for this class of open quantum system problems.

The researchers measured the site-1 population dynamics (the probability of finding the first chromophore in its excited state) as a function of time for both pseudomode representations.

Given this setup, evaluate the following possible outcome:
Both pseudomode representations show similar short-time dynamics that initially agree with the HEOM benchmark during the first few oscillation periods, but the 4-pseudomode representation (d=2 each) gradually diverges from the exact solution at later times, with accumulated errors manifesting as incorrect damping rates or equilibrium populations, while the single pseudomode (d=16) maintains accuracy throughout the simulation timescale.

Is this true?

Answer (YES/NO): NO